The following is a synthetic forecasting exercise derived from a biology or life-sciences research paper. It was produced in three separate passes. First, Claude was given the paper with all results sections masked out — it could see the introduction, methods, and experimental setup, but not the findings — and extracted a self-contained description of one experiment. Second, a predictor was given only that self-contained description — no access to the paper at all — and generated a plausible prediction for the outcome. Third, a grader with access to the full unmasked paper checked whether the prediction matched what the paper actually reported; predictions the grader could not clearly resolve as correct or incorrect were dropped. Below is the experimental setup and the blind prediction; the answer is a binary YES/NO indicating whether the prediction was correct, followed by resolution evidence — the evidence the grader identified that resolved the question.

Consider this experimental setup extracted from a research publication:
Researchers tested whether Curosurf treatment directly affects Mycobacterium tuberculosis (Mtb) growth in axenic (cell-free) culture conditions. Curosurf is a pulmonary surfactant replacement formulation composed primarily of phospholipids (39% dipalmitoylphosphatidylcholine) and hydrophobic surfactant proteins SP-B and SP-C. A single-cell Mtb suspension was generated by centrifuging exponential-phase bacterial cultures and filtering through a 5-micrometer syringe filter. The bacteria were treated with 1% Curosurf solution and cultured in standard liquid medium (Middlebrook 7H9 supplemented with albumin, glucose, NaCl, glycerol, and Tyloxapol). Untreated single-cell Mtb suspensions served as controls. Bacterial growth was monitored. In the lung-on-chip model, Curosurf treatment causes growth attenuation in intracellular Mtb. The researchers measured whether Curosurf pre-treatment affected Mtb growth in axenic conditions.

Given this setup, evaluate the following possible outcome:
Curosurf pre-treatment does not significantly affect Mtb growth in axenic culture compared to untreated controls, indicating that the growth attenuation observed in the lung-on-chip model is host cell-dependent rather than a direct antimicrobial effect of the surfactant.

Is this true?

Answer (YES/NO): YES